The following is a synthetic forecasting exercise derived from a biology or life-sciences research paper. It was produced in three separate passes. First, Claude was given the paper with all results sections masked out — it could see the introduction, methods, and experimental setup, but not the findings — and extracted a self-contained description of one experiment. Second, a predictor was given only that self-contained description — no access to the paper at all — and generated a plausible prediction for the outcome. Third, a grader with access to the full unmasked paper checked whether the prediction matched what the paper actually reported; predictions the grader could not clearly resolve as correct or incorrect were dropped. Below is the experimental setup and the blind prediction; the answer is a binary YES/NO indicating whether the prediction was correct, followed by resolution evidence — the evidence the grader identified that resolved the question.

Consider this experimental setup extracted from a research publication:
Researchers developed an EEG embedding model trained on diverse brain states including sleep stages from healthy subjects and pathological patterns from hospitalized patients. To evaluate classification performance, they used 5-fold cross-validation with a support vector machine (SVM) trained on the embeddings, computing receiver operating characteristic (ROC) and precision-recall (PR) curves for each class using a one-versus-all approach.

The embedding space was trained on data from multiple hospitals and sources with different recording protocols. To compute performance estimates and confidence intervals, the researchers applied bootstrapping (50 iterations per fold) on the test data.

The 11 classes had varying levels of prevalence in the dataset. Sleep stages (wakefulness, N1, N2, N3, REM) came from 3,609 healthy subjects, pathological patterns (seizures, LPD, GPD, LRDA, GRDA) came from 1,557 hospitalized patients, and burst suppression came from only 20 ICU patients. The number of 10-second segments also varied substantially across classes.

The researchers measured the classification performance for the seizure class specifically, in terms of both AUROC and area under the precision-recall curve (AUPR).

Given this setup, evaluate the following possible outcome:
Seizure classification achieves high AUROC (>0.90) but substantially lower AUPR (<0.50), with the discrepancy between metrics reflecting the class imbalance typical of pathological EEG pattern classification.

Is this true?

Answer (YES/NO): NO